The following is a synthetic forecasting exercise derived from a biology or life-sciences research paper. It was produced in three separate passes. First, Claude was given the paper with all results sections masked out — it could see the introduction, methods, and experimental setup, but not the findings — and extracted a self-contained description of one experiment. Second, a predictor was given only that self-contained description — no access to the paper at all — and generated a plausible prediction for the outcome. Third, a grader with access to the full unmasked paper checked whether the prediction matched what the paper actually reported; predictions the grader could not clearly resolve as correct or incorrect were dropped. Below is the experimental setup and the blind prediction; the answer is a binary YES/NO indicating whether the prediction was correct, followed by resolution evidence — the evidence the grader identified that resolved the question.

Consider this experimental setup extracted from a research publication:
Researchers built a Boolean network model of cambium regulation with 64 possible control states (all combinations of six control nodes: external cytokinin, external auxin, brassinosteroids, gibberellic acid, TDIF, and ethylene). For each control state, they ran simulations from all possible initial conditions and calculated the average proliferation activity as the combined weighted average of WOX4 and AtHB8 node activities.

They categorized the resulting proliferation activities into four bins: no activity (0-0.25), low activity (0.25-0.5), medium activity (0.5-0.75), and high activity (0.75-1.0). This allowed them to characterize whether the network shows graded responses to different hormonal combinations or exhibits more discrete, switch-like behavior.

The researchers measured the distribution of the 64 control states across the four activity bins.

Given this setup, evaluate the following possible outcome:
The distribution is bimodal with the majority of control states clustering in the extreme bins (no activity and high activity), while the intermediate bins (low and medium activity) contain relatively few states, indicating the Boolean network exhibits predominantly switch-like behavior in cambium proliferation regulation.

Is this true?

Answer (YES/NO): NO